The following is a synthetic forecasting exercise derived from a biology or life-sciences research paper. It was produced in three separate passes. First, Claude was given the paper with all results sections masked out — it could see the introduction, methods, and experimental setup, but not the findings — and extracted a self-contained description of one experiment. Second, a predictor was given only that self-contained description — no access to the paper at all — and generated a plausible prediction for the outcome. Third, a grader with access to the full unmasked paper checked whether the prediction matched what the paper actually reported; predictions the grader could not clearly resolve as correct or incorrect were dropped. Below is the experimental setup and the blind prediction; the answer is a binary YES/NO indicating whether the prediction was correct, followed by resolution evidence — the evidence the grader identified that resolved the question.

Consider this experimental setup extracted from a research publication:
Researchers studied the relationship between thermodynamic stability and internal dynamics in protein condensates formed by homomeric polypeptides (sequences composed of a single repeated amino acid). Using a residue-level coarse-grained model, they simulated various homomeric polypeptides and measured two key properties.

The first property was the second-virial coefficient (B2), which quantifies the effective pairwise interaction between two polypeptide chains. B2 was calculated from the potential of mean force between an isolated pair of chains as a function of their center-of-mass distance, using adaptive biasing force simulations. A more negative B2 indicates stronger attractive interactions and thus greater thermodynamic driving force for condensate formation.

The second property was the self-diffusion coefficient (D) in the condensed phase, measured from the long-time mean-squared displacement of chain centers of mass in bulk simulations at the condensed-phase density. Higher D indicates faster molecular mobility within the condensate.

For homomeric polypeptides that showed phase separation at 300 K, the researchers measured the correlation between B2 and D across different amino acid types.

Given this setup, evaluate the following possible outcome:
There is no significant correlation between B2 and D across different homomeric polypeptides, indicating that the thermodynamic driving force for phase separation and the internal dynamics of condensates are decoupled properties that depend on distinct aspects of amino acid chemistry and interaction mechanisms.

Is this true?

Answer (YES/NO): NO